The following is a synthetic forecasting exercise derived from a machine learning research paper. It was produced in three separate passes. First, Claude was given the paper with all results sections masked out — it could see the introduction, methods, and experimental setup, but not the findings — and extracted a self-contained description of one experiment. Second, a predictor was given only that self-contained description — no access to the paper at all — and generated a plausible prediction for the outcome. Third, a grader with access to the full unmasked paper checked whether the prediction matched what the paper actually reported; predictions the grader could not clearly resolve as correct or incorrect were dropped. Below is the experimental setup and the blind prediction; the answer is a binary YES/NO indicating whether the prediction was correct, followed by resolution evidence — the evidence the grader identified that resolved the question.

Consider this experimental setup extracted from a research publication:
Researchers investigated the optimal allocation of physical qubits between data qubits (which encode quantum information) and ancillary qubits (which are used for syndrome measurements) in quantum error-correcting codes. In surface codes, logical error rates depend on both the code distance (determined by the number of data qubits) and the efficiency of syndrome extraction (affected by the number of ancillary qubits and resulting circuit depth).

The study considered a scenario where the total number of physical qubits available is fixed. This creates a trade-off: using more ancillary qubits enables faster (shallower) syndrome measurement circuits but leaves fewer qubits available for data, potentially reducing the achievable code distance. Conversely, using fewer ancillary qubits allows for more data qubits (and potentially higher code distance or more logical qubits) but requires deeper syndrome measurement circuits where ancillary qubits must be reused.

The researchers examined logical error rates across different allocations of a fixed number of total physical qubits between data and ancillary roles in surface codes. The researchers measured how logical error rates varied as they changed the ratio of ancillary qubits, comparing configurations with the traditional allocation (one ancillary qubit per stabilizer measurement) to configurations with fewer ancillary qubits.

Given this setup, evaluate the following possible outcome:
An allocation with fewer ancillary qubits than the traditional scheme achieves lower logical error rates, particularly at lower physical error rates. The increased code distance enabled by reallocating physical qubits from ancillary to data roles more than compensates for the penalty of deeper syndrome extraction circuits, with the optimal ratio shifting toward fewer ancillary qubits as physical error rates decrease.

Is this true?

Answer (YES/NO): NO